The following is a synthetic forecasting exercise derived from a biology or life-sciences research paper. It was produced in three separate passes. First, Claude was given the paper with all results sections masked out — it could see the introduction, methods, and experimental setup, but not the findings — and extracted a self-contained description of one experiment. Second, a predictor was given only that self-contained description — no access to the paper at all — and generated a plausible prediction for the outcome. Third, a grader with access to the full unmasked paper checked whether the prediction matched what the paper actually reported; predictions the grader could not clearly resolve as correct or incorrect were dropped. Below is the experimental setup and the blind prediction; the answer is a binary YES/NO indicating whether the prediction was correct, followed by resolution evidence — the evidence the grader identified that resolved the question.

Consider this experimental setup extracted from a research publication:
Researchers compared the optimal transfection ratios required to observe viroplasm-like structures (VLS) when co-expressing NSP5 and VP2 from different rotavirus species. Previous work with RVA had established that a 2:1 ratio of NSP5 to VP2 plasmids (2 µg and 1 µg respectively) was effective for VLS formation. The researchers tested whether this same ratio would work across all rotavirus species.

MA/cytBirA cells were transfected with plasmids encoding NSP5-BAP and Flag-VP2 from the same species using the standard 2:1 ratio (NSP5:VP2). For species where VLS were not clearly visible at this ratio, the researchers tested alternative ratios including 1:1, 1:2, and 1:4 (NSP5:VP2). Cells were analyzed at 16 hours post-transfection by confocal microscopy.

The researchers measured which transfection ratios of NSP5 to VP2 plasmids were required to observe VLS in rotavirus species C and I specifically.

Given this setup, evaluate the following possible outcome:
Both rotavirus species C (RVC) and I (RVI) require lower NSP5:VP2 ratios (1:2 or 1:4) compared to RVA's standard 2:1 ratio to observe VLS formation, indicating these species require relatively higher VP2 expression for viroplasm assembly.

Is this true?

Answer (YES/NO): YES